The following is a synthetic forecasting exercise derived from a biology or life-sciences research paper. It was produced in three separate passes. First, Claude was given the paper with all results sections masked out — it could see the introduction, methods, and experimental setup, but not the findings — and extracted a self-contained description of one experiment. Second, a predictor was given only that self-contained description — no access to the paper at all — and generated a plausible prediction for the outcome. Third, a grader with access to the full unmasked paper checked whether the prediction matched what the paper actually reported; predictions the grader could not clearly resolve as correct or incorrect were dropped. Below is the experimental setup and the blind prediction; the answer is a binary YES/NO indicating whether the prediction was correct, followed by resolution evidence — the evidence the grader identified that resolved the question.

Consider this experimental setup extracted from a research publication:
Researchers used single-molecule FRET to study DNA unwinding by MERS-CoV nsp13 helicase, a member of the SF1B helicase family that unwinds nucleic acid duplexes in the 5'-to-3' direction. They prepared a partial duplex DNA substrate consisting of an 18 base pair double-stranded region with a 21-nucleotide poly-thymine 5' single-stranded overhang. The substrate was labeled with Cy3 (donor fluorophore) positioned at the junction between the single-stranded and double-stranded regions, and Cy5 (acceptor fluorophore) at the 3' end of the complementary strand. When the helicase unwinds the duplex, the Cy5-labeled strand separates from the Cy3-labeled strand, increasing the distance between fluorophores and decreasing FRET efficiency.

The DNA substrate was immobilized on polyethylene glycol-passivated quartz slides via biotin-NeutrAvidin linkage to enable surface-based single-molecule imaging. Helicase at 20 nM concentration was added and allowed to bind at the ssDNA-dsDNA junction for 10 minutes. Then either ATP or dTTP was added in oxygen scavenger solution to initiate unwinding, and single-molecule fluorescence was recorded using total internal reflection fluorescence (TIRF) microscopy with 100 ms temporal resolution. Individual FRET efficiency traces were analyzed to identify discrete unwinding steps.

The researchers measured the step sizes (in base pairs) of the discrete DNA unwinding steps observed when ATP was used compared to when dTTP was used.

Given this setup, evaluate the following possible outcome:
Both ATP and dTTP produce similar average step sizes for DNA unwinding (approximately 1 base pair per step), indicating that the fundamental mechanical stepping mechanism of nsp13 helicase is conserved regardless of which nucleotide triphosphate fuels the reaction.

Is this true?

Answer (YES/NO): NO